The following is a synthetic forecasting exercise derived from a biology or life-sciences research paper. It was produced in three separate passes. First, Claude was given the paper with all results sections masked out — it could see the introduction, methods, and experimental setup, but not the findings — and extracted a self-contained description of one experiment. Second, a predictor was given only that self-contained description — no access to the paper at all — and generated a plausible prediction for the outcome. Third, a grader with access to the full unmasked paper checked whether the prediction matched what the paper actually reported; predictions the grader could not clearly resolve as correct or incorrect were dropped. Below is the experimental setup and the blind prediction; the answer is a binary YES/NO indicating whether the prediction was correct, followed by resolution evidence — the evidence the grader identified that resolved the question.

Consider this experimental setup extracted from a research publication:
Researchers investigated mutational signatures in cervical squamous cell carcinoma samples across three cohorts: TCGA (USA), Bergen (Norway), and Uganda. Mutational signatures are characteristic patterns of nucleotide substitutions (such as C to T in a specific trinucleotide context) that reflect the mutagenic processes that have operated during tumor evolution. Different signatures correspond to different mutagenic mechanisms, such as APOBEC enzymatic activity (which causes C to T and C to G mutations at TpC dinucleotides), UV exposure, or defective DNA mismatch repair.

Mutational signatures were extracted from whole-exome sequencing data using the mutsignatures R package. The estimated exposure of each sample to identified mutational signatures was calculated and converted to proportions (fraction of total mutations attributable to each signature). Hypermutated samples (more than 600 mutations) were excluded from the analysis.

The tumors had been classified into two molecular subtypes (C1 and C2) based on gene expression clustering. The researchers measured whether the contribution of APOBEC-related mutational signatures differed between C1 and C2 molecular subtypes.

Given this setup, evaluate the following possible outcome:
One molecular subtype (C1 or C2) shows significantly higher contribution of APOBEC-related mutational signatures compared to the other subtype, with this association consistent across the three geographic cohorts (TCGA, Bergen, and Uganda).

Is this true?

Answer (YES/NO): NO